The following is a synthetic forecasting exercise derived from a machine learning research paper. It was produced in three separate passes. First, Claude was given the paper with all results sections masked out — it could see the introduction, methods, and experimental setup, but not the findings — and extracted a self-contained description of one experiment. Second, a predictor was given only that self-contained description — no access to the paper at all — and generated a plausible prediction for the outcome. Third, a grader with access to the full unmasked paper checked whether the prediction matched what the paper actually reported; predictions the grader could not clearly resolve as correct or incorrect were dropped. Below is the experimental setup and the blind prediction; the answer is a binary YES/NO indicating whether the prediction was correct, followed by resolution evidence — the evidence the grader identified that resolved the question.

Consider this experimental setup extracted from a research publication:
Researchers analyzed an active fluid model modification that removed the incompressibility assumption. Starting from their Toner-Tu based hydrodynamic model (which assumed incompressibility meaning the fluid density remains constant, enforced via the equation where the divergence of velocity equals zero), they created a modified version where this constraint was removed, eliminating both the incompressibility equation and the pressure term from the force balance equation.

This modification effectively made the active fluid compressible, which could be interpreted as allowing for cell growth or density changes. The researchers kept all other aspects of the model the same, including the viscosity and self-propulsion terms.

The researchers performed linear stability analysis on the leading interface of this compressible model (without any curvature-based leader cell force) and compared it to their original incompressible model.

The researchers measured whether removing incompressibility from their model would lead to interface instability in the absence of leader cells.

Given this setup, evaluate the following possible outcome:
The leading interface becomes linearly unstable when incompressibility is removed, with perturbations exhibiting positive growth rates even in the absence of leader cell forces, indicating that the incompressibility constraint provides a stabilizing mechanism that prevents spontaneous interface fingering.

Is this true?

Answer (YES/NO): NO